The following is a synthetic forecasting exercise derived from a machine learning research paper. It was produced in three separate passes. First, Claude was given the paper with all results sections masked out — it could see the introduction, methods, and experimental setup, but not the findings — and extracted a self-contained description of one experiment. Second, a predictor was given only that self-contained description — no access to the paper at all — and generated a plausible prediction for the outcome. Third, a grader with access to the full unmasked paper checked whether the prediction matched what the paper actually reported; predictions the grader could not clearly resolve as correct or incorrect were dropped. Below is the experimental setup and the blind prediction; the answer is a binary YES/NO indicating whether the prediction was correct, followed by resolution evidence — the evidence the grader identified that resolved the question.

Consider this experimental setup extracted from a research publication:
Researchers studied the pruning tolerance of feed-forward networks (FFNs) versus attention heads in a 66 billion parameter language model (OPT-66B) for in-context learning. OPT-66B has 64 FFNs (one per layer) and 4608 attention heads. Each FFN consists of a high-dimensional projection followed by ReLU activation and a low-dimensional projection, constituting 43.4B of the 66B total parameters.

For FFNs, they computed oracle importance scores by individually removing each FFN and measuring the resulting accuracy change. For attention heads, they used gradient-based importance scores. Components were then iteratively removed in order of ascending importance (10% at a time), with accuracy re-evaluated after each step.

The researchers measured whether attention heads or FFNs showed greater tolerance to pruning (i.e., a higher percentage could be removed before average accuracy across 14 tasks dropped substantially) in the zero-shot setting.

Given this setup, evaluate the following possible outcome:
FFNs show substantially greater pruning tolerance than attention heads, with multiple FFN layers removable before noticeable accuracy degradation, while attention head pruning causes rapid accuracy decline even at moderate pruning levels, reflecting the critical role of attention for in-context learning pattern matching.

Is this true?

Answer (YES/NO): NO